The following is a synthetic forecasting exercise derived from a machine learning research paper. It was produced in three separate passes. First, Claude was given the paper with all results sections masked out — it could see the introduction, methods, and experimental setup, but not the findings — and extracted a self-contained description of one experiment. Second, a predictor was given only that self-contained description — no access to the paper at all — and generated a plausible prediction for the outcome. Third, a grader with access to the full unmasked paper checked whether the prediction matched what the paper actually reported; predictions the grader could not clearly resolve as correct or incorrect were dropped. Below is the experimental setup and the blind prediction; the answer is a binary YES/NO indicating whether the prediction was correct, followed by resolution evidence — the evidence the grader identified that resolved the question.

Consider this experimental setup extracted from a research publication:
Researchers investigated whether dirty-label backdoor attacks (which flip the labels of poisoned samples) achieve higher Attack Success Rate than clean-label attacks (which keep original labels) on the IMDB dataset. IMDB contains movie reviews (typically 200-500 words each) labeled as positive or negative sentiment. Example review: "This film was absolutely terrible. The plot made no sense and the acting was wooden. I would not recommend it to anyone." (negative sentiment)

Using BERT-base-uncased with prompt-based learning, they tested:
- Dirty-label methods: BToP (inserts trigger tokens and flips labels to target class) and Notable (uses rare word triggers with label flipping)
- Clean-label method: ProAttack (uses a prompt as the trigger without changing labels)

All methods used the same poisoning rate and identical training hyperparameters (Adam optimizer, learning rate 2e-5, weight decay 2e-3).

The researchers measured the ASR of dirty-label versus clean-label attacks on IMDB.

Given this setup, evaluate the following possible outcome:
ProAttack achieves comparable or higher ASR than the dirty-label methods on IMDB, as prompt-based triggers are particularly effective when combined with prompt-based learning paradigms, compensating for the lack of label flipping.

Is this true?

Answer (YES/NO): YES